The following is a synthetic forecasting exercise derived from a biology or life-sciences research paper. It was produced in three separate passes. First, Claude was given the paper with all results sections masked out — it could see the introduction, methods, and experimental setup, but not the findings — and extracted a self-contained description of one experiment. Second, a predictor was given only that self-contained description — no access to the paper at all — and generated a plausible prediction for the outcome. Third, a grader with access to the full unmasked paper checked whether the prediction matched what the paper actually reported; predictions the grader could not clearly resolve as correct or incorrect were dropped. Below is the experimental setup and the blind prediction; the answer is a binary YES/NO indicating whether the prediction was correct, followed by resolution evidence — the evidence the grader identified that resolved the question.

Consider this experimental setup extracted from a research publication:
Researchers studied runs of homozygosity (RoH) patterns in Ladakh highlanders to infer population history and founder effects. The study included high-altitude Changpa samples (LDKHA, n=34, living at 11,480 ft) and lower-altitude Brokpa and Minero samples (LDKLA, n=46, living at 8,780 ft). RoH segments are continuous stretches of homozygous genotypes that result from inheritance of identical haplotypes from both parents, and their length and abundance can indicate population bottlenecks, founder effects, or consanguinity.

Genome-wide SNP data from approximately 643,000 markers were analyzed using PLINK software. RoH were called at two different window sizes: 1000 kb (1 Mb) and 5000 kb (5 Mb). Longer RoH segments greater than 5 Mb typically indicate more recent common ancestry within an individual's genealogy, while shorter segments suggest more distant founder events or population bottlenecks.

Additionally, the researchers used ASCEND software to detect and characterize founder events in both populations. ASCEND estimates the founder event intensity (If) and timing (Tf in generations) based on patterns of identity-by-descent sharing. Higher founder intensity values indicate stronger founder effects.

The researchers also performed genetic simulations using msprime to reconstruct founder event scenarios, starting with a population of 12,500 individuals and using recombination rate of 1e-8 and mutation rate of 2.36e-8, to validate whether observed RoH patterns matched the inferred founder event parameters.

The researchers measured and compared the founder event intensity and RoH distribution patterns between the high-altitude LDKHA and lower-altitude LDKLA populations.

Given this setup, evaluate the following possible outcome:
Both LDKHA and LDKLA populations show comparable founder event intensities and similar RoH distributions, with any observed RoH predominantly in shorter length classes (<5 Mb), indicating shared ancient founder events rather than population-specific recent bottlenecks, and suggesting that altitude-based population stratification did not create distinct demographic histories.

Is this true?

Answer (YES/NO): NO